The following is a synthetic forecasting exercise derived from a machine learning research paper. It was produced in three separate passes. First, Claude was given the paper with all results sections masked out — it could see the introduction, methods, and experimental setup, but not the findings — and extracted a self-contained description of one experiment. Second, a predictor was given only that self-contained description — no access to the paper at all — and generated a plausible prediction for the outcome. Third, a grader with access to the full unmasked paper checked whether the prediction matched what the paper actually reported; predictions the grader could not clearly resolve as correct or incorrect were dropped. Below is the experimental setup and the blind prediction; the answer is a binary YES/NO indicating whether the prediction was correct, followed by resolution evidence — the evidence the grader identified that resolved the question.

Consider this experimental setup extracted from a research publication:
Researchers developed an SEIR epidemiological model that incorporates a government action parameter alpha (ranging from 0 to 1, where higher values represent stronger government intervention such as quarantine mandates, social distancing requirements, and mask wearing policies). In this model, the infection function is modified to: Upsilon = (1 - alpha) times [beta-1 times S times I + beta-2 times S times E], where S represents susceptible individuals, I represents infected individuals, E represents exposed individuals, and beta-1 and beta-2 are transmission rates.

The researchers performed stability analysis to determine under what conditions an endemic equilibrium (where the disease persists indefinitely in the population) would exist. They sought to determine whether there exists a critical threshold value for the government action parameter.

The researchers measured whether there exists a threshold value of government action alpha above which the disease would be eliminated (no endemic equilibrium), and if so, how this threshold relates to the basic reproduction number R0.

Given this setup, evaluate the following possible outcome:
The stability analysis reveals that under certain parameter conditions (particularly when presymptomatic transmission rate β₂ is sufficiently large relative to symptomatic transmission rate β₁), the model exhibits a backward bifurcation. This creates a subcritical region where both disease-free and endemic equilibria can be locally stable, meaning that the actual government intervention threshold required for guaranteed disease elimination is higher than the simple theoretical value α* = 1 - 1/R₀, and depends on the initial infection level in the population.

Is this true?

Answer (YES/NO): NO